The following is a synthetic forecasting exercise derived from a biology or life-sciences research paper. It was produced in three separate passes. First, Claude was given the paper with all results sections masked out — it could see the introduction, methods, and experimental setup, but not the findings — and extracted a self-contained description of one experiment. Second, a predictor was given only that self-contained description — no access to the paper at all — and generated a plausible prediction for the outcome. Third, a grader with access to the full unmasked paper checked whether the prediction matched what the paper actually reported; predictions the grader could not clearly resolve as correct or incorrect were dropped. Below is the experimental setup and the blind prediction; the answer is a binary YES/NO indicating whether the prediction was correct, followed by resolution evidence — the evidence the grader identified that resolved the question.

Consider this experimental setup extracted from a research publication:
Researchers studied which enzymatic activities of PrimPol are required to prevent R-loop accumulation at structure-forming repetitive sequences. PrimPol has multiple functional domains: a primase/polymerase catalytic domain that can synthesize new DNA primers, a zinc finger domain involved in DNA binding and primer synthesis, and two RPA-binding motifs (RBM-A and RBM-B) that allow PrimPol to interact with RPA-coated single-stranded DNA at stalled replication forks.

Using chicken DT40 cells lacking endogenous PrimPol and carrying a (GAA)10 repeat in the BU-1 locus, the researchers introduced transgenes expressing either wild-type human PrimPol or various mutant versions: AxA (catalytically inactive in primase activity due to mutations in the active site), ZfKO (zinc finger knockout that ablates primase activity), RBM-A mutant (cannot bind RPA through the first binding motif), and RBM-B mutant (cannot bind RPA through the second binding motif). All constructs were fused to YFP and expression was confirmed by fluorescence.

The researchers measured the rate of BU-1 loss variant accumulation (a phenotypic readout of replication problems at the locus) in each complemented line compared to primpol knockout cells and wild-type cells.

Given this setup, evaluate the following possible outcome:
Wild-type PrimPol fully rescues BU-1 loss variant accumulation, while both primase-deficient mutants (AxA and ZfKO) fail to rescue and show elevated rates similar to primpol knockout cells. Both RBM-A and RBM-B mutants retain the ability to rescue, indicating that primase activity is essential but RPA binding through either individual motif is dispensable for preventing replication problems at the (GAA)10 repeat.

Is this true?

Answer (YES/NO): NO